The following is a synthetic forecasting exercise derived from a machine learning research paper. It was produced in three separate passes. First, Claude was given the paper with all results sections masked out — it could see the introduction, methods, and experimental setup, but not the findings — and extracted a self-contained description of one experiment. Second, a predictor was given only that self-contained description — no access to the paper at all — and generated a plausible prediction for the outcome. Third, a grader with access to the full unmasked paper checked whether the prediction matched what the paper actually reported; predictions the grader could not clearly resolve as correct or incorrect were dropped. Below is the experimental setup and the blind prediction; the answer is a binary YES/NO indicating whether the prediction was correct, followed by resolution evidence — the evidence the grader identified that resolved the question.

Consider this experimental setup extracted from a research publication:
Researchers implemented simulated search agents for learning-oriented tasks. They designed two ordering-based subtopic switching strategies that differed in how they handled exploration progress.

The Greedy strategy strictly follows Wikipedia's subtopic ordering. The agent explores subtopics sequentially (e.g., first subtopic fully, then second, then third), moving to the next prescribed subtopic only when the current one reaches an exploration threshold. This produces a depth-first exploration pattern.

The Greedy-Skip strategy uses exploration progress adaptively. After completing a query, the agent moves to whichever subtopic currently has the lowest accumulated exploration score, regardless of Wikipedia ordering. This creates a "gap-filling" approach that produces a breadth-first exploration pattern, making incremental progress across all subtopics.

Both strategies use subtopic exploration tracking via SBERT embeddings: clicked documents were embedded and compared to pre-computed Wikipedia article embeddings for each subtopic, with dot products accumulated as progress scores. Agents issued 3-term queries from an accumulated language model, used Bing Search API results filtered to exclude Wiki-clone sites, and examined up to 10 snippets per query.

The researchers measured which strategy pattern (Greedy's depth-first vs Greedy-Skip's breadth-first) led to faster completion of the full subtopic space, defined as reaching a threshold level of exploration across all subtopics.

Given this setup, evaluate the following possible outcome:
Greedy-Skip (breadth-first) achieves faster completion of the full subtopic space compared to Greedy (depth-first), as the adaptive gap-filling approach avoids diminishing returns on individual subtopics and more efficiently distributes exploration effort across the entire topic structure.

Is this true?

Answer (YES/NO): NO